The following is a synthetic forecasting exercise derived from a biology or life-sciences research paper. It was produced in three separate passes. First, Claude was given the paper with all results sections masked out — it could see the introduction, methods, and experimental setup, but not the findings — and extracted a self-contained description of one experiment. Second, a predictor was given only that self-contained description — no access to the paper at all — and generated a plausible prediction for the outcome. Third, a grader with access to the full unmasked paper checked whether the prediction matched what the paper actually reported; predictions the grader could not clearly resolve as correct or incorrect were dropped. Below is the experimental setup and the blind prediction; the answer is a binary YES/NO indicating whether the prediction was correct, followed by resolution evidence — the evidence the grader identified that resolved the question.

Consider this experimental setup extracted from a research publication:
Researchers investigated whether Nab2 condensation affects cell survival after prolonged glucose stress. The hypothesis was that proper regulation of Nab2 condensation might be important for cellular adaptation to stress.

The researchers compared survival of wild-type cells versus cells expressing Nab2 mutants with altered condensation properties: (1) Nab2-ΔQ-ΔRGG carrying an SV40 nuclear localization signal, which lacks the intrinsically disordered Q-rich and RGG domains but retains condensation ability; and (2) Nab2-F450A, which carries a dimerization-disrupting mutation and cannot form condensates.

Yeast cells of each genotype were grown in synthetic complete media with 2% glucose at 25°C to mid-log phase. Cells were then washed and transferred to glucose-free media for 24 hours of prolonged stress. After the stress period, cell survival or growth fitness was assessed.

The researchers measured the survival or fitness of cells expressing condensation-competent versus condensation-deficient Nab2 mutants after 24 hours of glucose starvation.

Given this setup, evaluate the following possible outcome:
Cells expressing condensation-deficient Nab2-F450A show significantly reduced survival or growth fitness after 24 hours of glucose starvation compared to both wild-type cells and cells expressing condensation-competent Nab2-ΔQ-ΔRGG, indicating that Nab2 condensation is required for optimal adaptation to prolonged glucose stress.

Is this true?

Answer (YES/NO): NO